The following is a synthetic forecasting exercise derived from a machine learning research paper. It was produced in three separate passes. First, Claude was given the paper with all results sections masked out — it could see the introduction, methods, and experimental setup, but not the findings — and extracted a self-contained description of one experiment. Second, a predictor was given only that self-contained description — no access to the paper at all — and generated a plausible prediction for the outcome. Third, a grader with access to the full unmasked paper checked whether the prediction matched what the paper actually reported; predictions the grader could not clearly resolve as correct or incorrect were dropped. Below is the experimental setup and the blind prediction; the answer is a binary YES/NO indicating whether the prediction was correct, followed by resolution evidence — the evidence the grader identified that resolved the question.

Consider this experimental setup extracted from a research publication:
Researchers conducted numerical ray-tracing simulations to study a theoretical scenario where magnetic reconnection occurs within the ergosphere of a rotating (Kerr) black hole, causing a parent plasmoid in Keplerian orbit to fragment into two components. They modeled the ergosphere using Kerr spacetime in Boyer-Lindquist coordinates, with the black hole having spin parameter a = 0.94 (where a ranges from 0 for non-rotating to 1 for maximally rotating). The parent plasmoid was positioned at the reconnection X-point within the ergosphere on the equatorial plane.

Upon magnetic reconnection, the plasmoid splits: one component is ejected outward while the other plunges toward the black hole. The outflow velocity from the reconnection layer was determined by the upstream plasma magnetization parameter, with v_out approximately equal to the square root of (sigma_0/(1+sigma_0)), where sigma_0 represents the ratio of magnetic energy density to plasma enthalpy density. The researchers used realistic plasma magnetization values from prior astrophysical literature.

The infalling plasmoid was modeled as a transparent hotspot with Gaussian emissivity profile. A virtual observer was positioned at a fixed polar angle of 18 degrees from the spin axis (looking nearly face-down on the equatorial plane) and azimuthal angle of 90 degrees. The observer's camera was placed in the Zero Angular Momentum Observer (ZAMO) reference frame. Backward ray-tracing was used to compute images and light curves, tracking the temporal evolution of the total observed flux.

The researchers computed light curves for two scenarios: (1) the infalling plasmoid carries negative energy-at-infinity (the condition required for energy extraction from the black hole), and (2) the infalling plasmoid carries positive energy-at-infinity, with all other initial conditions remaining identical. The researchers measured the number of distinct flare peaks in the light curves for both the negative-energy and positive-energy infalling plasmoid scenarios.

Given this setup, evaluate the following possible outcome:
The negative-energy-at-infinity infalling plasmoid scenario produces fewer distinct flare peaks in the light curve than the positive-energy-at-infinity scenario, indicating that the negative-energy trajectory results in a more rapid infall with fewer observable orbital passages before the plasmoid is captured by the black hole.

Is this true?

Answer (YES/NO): NO